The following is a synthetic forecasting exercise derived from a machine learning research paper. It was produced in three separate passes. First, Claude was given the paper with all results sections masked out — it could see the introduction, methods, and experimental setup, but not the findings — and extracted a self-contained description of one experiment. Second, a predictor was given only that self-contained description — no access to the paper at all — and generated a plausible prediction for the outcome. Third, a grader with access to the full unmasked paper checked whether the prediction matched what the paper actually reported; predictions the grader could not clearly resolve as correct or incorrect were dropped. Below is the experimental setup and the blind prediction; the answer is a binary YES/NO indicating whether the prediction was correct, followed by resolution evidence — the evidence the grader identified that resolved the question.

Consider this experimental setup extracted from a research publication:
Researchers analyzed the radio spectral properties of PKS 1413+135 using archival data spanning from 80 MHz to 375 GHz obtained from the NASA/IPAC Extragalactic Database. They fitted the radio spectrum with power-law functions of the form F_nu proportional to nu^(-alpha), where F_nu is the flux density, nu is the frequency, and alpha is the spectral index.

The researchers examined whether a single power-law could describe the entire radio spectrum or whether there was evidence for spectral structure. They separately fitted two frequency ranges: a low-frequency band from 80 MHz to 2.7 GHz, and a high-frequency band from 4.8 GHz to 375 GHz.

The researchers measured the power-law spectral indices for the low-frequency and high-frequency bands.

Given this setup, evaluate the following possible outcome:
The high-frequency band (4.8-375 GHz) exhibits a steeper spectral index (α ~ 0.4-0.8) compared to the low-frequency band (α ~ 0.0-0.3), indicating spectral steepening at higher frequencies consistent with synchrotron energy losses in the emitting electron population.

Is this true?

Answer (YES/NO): NO